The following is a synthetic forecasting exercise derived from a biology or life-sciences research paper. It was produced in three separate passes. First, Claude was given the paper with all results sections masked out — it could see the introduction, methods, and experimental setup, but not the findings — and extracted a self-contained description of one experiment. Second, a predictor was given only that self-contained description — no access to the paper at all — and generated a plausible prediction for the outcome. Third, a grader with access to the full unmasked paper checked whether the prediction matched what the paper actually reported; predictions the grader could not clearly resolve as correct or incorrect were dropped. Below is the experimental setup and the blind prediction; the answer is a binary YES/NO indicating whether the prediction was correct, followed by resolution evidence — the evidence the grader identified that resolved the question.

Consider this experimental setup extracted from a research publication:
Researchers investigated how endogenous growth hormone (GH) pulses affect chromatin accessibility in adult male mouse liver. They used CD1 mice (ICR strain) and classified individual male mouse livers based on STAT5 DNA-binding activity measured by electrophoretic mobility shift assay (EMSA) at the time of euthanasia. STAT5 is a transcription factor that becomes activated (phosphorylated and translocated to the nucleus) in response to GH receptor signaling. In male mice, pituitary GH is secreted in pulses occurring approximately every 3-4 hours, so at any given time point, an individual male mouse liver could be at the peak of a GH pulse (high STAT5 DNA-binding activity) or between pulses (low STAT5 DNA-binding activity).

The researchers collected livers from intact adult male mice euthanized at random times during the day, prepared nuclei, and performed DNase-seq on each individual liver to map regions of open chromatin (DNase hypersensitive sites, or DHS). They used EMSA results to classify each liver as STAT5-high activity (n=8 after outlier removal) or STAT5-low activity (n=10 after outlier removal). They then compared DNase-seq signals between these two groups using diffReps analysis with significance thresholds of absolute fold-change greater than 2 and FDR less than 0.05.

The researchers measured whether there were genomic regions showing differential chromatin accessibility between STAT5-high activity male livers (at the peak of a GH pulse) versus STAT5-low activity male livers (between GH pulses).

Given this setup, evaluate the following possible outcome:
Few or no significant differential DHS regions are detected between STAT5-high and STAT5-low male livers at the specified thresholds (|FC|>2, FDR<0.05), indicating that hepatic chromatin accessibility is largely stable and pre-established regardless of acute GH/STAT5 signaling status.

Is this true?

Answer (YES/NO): NO